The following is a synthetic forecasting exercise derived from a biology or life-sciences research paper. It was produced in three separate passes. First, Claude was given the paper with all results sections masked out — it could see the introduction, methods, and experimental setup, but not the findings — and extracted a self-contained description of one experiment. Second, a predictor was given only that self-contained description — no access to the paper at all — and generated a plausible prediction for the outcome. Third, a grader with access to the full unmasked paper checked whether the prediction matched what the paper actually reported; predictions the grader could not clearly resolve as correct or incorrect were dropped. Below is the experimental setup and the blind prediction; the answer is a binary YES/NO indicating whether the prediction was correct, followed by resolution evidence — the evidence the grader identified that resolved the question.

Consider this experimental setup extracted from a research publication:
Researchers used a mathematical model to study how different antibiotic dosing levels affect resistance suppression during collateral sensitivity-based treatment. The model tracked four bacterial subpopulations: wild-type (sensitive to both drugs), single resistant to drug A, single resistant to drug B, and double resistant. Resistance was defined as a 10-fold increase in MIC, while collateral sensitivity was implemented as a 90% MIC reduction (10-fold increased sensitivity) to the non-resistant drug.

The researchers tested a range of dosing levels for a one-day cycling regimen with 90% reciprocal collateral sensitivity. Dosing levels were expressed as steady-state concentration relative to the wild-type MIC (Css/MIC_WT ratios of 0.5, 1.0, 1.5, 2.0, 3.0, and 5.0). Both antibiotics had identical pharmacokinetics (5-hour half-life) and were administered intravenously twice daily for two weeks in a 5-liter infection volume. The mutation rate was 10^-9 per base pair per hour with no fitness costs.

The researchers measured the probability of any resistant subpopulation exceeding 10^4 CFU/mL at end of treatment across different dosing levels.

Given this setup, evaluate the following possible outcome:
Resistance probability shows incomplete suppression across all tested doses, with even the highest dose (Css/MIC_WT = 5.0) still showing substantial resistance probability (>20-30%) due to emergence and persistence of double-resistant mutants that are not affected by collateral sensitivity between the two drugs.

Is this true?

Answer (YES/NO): NO